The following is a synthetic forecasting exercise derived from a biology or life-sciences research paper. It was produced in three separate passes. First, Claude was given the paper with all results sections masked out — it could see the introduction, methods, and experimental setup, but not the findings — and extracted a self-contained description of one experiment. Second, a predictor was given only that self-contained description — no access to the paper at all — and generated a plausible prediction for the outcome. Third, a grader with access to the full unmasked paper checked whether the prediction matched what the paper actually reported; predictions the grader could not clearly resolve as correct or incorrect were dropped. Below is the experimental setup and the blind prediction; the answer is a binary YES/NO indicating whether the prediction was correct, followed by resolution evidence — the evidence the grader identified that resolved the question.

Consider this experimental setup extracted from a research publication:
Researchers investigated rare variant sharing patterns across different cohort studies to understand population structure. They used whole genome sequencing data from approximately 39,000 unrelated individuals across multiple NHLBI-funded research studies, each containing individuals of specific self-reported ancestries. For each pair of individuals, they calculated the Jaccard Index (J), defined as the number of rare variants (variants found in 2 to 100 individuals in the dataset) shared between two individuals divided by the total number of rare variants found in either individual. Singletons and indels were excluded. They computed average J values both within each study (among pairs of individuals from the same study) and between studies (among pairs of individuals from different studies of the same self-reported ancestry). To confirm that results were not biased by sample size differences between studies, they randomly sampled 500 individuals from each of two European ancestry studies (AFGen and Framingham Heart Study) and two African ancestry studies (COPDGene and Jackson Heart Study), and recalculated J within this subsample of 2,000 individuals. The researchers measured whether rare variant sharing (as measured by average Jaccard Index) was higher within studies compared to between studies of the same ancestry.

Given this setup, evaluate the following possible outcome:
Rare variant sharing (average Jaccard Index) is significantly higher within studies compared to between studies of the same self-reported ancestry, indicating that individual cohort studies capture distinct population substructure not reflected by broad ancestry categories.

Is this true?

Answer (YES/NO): YES